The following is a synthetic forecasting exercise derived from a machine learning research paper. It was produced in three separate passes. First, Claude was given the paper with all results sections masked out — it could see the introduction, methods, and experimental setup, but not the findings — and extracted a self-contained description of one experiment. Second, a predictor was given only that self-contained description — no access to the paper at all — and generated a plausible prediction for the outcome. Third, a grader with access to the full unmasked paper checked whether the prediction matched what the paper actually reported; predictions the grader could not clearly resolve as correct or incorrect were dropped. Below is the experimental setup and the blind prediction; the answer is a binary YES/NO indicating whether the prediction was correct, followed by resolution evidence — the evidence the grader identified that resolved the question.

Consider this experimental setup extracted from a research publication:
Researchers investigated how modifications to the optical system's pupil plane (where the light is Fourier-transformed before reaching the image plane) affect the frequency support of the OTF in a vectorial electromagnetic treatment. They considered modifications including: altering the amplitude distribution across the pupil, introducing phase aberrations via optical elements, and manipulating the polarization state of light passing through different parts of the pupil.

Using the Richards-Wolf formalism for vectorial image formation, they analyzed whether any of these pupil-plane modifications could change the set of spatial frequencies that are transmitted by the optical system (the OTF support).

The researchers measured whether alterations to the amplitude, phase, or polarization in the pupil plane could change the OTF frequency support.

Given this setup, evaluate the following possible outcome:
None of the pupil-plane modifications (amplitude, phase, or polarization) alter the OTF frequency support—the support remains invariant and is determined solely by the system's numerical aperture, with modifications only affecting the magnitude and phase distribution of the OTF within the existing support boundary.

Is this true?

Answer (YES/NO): YES